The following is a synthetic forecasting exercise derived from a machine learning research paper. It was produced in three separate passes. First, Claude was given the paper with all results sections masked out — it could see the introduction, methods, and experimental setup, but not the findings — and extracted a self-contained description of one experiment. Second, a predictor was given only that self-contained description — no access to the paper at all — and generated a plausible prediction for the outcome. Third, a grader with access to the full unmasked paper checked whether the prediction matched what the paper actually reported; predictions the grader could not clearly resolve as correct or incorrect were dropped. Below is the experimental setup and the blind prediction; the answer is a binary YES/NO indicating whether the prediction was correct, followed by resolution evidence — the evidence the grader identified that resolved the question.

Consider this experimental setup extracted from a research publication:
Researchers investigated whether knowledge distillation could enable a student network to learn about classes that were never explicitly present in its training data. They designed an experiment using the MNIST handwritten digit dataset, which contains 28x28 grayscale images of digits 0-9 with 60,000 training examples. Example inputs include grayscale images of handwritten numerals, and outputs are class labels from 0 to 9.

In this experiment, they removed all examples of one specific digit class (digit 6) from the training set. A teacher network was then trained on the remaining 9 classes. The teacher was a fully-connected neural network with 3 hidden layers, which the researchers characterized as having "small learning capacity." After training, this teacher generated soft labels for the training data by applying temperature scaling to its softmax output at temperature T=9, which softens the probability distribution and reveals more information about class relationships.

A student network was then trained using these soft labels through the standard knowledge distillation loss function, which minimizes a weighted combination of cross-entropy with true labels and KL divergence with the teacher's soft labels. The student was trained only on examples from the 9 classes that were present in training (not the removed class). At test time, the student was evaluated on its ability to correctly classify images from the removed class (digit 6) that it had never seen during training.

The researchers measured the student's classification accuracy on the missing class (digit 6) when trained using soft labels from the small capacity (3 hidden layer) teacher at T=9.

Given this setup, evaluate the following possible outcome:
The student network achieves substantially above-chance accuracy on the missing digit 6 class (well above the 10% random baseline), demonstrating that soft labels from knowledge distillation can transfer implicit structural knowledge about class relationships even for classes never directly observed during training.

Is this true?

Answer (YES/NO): YES